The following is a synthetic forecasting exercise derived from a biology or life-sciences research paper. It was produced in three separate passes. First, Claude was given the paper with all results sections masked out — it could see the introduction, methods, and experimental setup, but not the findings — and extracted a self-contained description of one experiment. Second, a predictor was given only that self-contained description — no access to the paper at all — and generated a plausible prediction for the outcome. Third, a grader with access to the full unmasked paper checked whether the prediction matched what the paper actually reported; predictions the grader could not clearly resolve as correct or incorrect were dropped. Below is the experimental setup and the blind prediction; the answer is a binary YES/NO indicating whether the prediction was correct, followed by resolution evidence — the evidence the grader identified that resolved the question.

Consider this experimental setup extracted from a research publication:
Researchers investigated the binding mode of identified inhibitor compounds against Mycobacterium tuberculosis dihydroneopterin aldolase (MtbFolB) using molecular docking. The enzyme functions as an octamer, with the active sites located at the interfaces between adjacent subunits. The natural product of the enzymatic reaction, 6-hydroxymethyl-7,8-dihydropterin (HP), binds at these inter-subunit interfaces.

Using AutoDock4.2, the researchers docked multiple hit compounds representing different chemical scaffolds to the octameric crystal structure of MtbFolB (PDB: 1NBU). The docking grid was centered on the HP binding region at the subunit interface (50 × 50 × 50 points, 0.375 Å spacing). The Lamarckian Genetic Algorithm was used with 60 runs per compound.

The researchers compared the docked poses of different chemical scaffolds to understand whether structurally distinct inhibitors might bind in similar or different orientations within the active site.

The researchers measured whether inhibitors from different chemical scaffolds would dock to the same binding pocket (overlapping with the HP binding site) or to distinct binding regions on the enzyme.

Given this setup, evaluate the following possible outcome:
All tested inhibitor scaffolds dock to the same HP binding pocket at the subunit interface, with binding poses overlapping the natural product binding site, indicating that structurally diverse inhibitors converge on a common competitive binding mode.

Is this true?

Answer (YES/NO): NO